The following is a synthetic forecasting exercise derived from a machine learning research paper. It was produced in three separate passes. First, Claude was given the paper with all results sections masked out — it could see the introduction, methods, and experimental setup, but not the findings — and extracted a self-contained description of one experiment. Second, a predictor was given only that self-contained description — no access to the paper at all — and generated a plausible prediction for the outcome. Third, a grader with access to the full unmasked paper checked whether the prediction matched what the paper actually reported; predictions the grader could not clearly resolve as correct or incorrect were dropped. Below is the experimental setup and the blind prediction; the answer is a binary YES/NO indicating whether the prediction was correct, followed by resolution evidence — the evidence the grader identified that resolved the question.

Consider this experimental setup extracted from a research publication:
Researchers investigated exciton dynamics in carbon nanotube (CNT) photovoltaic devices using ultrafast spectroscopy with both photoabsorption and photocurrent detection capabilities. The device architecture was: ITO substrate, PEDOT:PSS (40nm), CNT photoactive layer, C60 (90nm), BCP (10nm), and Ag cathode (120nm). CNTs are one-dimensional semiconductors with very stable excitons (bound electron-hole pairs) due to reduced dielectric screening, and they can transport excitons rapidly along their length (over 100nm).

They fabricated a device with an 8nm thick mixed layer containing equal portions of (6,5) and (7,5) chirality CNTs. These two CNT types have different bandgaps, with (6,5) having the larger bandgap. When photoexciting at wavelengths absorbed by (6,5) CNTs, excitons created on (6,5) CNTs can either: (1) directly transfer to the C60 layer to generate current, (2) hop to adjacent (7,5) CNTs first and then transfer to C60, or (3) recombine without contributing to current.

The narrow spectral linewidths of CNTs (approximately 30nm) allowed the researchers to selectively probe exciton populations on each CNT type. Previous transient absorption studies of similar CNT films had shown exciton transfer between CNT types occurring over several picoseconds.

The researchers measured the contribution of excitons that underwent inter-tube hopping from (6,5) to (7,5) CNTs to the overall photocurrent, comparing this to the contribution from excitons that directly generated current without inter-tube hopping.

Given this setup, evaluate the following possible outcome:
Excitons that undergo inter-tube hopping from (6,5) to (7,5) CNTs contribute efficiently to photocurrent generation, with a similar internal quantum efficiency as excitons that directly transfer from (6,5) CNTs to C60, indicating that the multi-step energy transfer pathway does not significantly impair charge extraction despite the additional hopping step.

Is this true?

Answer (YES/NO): NO